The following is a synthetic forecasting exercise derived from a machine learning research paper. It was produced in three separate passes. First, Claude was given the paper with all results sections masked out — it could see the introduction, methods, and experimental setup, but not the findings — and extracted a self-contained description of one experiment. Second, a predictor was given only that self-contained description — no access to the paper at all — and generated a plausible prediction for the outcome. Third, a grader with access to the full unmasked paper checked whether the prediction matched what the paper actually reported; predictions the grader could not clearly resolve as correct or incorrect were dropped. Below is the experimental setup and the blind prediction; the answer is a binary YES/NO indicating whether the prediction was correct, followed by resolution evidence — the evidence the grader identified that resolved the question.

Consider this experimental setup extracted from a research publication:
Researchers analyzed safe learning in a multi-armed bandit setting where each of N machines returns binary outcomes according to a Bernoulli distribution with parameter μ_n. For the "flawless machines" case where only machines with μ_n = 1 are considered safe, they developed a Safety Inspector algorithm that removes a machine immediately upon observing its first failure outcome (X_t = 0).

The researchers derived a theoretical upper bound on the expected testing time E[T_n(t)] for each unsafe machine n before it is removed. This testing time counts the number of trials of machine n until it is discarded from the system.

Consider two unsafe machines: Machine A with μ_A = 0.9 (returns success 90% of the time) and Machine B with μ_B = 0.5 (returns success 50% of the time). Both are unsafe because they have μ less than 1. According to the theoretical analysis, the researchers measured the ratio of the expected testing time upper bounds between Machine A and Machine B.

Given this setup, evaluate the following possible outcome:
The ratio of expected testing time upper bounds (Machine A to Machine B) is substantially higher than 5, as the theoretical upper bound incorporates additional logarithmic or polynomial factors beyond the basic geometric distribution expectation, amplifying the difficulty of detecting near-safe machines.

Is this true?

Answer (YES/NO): YES